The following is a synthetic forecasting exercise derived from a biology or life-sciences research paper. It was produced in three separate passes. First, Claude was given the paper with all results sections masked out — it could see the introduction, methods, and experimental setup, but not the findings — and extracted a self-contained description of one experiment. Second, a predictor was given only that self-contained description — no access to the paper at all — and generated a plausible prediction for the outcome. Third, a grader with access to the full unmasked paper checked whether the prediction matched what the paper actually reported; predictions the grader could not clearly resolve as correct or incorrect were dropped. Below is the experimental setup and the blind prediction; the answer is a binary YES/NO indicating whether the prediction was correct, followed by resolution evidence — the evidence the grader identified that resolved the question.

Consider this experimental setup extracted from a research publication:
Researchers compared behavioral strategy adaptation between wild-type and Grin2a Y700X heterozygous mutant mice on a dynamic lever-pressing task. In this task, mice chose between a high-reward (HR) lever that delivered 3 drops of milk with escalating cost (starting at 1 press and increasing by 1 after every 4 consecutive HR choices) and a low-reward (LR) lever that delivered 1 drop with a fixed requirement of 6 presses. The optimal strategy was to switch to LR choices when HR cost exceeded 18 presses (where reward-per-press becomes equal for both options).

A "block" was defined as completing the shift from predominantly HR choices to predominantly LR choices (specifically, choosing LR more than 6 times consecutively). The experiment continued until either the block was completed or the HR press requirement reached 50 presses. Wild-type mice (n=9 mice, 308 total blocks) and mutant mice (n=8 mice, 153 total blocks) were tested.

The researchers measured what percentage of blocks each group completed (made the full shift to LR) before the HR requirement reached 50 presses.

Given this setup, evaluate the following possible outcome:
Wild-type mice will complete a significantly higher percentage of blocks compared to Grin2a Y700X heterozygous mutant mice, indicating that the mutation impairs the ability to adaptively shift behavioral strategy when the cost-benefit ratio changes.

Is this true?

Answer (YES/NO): YES